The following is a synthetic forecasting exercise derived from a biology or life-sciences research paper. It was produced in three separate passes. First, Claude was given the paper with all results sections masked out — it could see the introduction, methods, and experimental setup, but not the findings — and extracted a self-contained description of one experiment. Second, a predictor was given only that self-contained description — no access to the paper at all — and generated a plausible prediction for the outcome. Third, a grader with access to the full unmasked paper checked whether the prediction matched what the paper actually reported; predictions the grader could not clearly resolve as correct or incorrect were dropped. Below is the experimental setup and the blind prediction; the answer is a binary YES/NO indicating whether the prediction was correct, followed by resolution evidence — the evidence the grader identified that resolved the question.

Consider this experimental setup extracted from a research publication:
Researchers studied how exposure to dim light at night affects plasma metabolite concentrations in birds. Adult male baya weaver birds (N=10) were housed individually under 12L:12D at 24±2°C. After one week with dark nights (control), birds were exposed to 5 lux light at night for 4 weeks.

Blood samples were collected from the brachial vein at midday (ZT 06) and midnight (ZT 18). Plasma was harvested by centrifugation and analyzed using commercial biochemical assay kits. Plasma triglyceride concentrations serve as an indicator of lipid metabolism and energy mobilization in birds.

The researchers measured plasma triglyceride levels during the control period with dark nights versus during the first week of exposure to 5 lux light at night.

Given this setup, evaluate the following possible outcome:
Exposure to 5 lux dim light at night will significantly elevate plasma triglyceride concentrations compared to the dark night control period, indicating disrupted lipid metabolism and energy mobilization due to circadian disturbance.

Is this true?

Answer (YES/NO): YES